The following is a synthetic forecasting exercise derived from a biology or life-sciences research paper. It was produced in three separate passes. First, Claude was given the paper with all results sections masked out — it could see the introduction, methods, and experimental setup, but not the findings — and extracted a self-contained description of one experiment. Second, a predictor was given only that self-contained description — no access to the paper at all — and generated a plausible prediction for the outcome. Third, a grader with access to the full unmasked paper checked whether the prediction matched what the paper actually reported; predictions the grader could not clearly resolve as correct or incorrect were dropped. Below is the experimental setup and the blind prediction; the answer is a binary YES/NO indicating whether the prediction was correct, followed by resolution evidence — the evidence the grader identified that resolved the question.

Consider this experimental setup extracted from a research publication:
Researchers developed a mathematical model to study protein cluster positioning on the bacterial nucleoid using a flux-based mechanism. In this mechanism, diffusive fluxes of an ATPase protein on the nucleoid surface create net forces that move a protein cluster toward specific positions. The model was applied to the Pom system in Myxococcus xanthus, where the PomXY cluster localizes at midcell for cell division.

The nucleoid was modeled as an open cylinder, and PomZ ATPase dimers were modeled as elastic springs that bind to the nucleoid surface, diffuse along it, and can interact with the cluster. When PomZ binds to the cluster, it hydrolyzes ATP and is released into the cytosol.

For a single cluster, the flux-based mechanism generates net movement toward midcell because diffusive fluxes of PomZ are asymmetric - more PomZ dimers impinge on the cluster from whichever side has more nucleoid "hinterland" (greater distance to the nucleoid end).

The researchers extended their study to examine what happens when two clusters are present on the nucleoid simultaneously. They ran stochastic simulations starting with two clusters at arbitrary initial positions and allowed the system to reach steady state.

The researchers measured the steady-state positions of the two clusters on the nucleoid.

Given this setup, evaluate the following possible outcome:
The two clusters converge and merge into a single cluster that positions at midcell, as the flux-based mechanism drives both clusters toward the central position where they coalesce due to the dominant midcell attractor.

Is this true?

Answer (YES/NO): NO